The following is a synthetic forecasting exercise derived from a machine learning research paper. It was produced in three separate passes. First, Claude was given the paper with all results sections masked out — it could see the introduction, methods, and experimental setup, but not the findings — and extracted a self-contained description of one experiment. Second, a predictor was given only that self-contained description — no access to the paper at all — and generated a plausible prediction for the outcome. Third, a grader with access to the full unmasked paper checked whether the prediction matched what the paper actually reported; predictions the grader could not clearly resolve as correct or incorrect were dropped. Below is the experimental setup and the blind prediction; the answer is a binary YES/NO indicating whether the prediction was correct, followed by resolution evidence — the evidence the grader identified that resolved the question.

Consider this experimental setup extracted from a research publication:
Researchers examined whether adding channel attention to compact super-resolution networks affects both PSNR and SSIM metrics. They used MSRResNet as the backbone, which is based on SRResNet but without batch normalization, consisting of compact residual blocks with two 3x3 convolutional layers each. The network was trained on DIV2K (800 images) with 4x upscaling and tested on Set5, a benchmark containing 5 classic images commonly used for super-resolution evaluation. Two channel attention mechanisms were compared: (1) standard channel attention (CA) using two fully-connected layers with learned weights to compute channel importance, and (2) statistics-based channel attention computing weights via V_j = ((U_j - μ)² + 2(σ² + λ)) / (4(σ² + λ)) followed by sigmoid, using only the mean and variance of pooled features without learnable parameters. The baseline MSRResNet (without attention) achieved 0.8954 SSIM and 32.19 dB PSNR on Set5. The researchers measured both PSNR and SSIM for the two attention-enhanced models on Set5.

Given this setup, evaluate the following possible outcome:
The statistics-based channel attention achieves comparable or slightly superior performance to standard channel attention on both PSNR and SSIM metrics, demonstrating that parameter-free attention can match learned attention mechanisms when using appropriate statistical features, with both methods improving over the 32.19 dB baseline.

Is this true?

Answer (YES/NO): YES